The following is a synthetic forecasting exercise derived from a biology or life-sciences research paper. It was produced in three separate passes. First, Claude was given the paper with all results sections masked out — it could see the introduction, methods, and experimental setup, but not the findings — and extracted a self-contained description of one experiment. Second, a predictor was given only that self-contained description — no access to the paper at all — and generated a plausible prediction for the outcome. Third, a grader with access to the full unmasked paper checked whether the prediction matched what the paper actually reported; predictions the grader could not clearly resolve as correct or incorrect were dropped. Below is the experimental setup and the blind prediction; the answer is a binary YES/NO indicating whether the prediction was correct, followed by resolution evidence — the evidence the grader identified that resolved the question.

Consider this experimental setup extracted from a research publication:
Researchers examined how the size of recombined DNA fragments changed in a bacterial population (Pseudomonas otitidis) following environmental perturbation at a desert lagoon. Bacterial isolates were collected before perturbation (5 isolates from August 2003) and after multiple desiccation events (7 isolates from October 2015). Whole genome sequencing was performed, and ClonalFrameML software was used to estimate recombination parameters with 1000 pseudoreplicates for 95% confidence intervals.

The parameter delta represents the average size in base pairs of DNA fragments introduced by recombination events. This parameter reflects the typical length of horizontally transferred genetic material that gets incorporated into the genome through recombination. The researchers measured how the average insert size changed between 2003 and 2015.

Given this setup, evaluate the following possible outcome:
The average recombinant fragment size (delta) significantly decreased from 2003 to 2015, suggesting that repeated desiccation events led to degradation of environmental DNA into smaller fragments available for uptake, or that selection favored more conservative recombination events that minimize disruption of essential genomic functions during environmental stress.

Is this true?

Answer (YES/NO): YES